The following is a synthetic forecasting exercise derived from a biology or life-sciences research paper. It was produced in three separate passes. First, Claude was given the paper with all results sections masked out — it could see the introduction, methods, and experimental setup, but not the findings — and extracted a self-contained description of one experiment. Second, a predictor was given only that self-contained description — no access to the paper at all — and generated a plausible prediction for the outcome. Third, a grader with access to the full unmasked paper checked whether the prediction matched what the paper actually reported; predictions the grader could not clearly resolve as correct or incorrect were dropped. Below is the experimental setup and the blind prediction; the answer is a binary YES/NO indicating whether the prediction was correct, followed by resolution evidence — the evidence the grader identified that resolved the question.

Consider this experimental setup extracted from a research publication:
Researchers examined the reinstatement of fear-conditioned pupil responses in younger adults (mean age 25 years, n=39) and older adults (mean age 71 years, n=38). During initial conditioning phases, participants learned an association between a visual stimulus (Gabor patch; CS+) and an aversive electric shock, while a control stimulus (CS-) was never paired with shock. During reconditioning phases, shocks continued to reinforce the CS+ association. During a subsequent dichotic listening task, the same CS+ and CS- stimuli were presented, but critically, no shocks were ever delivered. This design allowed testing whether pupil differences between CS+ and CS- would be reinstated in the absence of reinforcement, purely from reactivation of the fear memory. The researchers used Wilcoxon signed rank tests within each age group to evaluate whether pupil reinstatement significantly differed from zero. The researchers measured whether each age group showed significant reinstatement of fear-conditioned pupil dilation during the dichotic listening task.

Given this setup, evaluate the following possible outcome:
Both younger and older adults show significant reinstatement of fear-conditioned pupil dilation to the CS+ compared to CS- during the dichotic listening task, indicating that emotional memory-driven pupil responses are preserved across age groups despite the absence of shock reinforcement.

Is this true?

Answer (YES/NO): NO